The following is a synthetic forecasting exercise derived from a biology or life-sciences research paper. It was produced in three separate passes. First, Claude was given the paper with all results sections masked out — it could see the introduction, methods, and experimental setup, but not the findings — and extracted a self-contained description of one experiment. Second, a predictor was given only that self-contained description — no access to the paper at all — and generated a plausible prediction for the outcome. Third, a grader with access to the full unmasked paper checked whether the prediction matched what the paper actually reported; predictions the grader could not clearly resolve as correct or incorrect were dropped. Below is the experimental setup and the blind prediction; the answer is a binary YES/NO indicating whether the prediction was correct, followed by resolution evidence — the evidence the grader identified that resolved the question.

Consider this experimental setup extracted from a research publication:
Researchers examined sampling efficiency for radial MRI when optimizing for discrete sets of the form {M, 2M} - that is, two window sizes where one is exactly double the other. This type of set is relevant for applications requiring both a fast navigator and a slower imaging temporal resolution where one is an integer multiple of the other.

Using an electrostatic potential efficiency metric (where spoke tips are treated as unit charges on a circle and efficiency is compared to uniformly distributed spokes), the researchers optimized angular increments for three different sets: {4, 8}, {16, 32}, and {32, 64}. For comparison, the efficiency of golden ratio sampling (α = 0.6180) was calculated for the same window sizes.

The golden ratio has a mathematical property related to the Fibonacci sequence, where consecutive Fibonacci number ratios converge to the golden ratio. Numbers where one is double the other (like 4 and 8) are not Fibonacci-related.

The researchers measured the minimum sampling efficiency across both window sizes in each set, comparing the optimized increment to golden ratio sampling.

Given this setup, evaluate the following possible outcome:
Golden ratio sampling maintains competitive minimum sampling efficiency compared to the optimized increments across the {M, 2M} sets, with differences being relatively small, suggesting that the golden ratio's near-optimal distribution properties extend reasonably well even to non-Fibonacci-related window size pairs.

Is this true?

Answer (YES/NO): NO